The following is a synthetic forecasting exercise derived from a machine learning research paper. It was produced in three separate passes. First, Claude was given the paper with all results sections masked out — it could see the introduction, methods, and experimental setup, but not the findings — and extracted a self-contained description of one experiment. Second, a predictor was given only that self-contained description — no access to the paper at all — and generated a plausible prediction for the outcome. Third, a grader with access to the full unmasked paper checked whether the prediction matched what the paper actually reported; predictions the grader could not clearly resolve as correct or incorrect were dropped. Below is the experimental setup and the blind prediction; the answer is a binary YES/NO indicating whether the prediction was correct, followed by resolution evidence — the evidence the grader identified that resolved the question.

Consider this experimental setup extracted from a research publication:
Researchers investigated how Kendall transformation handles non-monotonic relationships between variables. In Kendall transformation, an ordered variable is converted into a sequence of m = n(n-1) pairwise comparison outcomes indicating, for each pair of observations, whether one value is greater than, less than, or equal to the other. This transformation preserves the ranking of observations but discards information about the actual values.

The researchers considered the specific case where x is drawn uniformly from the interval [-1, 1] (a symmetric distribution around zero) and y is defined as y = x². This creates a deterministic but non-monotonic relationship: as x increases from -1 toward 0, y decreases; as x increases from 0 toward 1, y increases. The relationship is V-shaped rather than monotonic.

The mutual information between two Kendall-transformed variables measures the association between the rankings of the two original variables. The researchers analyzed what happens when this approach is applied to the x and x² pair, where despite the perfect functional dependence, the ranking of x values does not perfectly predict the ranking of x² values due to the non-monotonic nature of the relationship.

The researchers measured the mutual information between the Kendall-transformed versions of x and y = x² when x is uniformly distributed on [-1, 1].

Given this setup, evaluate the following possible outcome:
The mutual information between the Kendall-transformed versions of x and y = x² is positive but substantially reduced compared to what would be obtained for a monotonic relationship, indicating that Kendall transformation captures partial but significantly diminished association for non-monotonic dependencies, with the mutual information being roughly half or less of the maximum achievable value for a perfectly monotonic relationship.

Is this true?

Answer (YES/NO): NO